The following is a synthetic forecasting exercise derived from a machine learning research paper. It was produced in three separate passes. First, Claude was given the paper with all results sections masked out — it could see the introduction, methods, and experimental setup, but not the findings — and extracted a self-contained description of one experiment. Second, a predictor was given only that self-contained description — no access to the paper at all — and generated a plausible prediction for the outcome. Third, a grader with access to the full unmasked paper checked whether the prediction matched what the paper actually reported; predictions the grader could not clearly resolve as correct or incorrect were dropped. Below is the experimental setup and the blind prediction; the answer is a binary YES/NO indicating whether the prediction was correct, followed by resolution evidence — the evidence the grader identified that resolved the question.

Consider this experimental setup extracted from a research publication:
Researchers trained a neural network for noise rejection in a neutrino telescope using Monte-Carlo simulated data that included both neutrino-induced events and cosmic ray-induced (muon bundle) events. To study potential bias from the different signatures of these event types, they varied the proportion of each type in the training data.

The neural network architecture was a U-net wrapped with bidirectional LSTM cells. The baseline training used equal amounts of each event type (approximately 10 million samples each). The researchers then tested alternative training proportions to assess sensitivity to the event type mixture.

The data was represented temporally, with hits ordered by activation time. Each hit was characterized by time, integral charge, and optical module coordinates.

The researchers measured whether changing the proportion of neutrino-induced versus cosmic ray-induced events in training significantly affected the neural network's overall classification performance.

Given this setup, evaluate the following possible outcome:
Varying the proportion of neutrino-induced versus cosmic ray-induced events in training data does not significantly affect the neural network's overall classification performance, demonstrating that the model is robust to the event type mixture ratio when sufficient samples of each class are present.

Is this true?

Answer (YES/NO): YES